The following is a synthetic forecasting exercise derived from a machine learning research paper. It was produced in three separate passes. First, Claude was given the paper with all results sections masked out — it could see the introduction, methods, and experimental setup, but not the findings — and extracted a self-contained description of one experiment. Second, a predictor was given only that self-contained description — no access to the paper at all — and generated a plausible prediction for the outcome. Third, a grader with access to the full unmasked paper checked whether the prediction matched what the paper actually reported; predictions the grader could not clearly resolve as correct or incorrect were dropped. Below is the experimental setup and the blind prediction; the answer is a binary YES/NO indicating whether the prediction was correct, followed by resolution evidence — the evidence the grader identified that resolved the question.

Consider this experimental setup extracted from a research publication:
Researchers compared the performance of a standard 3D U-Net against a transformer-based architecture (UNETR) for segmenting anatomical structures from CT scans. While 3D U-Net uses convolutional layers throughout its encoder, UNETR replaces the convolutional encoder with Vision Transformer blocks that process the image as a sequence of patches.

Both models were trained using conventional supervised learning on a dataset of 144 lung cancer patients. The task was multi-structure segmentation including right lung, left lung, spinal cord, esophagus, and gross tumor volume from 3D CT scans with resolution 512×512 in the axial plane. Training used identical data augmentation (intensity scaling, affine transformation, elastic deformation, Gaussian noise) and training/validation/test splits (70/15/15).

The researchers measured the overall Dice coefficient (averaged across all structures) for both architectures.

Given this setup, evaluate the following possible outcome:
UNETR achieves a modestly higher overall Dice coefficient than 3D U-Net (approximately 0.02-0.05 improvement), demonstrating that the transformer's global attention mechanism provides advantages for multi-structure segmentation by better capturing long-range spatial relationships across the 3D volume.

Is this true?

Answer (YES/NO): NO